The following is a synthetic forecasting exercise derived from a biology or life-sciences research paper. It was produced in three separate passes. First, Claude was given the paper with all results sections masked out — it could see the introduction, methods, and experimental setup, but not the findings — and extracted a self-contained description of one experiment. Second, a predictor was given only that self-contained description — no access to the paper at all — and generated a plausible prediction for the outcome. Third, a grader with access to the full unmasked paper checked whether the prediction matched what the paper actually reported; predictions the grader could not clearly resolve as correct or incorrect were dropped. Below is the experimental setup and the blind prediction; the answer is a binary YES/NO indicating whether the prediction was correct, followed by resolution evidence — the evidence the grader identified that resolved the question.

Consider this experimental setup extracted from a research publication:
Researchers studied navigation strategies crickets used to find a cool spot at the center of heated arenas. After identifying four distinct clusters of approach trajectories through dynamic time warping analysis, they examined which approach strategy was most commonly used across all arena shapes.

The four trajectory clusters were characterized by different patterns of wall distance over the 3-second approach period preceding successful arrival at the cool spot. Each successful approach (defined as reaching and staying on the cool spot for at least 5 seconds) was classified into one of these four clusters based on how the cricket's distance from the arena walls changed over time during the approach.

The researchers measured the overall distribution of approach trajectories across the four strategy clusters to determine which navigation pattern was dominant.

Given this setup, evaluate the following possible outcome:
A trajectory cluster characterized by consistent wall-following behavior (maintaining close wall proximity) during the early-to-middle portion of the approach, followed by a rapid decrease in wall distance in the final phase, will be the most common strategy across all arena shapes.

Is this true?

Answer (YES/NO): YES